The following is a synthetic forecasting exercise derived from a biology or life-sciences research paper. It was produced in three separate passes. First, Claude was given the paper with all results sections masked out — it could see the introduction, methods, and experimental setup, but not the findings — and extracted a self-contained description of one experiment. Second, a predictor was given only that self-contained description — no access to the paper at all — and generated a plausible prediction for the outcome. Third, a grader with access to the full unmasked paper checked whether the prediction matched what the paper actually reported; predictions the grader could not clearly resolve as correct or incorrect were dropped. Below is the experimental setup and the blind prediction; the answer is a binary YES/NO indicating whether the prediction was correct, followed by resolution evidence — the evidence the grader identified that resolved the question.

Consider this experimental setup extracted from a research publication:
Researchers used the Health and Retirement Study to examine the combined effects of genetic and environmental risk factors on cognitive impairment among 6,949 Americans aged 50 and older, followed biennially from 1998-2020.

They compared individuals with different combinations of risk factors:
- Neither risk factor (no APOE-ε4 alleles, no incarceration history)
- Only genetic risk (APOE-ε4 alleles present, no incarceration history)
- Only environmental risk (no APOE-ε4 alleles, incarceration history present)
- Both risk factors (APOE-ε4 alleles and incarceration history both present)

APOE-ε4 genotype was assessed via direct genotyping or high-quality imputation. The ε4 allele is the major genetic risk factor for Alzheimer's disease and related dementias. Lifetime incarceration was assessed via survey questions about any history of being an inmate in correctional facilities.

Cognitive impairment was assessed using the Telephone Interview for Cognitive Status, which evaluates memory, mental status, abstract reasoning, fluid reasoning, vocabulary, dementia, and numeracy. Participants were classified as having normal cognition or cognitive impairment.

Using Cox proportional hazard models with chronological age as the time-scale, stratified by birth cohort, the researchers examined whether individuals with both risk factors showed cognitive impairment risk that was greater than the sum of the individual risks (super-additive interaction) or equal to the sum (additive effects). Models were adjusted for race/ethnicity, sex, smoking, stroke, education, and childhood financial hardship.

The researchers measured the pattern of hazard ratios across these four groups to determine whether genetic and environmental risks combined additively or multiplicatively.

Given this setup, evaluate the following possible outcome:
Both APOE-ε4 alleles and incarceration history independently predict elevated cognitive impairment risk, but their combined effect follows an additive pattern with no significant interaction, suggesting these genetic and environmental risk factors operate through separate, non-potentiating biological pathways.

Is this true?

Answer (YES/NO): YES